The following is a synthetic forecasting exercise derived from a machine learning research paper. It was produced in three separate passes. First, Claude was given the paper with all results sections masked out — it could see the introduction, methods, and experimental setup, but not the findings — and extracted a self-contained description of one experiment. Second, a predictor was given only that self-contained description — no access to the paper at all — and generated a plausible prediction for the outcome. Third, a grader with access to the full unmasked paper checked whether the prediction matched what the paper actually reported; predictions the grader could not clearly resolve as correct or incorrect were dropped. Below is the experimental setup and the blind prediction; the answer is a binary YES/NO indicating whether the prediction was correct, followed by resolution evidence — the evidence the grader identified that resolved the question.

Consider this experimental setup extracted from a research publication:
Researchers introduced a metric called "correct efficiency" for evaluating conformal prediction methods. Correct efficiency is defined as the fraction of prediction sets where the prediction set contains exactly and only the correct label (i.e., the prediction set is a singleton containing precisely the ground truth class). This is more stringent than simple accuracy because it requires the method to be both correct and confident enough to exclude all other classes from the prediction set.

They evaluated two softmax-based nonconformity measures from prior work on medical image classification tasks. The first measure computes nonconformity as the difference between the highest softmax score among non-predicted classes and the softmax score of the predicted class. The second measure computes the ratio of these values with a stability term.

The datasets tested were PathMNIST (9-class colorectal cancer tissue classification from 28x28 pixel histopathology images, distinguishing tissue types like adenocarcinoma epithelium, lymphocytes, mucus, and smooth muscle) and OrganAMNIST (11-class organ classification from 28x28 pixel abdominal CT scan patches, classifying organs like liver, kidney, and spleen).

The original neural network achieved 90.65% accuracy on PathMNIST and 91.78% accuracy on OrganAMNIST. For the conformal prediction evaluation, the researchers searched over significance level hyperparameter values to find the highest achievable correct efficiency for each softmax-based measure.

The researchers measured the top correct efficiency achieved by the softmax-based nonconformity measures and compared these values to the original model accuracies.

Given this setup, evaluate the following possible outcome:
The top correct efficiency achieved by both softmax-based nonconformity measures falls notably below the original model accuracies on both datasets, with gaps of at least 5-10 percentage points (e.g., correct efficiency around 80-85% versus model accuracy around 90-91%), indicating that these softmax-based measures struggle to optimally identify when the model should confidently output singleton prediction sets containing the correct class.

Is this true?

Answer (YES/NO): NO